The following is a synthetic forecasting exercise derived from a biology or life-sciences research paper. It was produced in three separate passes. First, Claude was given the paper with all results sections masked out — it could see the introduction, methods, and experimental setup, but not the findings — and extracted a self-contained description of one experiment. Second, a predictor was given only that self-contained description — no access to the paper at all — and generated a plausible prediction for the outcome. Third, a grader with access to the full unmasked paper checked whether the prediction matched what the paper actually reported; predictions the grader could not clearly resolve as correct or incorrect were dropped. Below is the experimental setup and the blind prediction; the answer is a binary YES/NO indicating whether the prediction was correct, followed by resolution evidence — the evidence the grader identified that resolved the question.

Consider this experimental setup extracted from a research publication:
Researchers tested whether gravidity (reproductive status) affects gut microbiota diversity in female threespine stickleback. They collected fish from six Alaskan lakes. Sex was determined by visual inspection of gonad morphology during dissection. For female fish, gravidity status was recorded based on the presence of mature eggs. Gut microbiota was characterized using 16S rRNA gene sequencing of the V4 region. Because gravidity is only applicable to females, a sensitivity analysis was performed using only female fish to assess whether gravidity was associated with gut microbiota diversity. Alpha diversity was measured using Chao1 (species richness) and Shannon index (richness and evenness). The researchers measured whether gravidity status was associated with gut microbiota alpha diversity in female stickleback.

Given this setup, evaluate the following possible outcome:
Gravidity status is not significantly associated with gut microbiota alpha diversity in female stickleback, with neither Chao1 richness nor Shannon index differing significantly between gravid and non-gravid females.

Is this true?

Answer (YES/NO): YES